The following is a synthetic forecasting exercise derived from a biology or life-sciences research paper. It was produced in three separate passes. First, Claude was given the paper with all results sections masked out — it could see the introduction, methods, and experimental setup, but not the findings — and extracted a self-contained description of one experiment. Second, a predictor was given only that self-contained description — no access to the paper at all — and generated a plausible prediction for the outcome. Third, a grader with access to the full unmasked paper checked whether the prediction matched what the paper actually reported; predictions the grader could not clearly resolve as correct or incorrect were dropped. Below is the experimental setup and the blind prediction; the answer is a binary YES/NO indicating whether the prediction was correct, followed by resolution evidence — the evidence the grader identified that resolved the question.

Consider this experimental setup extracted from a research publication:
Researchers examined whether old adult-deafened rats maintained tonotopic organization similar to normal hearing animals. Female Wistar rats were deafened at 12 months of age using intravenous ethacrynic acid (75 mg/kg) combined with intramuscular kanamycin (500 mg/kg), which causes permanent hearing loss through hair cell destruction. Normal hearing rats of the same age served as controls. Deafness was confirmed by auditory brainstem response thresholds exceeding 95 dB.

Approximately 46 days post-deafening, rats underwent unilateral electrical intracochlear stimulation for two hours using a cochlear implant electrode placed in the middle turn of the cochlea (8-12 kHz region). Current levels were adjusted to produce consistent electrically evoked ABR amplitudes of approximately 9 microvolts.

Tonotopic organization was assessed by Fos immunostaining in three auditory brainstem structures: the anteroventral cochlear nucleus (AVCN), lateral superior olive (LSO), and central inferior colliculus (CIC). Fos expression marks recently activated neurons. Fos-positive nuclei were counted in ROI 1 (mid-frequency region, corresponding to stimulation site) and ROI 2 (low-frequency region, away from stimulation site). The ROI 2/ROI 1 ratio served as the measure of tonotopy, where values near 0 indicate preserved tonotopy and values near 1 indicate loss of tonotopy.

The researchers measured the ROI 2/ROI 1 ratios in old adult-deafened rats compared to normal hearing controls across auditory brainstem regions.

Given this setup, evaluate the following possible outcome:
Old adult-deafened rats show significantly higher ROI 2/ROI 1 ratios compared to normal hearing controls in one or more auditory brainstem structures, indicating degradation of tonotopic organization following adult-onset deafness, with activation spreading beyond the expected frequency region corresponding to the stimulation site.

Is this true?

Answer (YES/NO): YES